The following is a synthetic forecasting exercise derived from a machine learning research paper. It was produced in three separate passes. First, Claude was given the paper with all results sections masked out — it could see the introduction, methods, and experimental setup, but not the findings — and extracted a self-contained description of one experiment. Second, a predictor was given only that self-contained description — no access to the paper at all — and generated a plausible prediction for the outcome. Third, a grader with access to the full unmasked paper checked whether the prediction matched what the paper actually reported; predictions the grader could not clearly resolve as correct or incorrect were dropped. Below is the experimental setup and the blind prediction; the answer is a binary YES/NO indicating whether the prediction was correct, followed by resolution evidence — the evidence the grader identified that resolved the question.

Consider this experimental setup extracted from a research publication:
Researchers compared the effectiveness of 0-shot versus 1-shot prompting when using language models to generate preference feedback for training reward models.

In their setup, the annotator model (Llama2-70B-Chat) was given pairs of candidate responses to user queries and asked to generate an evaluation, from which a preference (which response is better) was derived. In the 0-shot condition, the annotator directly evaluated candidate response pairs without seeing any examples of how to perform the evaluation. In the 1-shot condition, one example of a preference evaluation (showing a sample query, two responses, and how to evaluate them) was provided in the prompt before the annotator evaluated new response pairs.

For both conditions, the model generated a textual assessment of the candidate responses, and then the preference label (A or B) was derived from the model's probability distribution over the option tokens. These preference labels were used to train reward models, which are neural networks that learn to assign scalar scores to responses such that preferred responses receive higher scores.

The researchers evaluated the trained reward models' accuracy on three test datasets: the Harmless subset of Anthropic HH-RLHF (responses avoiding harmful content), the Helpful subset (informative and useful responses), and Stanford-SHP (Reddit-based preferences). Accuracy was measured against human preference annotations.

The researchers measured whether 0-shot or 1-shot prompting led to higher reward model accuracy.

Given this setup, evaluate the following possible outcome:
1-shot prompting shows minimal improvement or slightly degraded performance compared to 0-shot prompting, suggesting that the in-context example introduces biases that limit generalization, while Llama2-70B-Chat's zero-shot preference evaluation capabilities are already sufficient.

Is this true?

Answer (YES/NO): YES